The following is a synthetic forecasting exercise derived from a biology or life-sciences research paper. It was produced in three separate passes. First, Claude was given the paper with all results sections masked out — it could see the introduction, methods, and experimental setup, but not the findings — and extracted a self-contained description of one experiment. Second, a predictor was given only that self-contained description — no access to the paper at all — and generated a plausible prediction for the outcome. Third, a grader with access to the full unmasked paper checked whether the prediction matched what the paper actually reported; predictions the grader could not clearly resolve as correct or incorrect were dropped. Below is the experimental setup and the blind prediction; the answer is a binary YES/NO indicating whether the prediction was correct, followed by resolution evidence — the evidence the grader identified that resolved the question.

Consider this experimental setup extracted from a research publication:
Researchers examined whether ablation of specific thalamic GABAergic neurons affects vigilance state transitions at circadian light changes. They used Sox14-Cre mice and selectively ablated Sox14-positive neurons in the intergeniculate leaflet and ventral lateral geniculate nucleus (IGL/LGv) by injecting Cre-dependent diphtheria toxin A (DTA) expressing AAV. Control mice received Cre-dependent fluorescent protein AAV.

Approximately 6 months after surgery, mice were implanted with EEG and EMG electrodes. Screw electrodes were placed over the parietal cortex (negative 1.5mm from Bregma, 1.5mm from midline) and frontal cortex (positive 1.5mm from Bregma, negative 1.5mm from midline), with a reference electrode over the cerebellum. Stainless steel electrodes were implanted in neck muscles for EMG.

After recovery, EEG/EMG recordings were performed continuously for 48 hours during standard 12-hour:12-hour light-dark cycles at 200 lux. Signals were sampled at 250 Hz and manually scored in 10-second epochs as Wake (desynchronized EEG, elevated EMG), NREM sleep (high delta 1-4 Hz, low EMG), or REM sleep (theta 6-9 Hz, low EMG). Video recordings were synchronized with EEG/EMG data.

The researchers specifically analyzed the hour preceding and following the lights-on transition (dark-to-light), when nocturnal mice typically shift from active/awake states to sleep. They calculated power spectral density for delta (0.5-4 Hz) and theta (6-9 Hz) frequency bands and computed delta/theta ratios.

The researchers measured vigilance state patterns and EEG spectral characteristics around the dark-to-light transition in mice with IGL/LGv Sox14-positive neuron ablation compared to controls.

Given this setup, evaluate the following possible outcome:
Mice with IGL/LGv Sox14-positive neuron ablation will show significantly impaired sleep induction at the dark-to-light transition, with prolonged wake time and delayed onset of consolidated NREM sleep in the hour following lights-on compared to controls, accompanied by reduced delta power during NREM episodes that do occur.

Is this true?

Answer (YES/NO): NO